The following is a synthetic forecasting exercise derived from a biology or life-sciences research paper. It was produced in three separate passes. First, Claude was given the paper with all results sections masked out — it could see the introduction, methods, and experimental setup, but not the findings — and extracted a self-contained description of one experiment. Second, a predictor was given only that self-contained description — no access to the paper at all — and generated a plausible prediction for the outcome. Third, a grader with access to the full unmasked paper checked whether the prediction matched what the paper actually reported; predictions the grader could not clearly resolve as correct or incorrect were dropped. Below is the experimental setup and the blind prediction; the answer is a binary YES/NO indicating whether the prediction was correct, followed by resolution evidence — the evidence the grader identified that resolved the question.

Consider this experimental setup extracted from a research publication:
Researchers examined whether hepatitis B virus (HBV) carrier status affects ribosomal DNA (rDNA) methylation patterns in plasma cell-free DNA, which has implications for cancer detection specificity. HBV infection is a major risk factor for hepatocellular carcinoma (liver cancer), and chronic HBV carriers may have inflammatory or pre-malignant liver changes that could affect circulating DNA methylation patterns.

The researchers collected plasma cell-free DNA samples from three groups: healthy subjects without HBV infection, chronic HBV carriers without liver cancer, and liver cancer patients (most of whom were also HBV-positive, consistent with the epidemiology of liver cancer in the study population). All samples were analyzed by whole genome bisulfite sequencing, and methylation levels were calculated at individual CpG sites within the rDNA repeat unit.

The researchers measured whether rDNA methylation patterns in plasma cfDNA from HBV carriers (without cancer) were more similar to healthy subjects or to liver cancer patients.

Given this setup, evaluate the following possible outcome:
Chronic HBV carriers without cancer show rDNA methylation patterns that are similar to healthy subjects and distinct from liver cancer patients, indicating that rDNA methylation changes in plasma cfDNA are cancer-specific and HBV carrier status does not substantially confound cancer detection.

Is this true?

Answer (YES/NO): YES